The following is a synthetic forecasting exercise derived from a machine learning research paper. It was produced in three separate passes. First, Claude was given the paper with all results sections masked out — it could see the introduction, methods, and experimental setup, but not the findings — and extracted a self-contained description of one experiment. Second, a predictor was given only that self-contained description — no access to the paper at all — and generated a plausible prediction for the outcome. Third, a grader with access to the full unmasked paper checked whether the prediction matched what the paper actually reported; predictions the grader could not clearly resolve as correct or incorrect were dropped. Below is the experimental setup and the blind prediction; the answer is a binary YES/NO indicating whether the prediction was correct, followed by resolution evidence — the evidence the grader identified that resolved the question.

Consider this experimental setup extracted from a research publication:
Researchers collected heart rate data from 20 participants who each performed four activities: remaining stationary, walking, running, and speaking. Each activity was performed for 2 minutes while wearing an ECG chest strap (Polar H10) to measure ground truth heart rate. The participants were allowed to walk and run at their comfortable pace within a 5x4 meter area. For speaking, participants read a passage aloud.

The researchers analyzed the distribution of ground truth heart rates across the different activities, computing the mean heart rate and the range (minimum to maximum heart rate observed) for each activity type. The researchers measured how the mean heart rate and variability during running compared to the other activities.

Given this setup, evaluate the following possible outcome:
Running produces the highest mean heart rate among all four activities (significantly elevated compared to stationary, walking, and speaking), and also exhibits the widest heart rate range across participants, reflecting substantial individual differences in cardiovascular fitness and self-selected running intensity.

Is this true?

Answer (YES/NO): YES